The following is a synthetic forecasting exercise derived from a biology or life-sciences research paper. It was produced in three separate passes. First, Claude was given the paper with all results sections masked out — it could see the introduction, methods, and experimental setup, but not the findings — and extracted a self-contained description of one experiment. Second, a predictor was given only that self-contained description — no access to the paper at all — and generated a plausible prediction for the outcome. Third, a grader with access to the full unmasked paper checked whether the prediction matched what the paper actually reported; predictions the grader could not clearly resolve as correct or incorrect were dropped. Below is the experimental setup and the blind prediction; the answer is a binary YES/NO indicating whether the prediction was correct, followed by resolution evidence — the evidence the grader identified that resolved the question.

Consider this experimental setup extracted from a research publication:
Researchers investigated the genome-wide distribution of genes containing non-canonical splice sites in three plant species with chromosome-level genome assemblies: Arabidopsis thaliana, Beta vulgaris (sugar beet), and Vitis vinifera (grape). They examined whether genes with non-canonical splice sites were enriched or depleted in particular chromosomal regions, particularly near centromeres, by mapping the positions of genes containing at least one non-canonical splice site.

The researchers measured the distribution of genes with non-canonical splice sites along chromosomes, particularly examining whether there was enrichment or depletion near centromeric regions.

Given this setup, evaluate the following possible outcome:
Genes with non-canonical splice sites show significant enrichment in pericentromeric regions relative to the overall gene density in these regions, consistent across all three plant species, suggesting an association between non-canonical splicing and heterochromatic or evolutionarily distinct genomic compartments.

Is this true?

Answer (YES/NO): NO